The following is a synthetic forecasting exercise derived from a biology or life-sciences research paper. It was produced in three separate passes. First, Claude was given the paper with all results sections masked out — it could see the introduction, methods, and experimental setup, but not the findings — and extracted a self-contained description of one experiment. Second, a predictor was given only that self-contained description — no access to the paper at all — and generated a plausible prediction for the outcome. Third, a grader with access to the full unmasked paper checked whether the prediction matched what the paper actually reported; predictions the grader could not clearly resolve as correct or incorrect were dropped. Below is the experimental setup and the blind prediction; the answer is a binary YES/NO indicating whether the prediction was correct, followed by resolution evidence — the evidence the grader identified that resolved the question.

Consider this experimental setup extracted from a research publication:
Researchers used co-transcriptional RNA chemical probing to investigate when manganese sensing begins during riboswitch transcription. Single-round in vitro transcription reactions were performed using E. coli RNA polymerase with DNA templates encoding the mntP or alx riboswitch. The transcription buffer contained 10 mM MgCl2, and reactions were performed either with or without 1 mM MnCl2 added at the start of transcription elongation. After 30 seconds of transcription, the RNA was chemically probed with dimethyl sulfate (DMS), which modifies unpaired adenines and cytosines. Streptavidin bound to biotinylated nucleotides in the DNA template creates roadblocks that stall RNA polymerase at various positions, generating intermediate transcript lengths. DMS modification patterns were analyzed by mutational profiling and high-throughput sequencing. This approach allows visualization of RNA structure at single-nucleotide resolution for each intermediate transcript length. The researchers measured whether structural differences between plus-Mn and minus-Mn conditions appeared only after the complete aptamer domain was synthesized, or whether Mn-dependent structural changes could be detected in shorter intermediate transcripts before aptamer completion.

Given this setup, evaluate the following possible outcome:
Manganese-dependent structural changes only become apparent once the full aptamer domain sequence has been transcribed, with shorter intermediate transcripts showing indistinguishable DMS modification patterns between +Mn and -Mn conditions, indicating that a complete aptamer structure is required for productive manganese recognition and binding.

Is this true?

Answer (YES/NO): NO